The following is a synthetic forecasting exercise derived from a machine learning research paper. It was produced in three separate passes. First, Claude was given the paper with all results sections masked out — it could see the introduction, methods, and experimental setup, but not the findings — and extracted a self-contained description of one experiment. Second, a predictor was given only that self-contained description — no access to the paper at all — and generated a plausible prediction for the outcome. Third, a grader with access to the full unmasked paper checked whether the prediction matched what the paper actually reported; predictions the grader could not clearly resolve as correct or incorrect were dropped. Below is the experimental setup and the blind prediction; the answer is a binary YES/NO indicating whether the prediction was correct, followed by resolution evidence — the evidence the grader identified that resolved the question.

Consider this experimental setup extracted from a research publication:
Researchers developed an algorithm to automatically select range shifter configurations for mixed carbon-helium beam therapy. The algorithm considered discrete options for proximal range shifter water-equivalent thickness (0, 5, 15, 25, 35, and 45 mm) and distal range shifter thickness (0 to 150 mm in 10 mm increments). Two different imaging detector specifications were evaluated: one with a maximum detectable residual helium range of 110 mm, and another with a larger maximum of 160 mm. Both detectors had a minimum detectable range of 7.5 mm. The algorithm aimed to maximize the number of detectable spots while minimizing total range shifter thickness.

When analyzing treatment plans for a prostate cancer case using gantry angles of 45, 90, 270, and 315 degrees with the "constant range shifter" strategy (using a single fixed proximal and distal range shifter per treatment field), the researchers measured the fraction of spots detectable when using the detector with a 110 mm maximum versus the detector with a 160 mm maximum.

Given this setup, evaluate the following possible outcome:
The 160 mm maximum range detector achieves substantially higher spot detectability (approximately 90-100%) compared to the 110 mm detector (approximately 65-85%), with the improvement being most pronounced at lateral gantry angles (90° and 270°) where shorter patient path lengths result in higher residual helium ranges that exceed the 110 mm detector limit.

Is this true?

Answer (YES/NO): NO